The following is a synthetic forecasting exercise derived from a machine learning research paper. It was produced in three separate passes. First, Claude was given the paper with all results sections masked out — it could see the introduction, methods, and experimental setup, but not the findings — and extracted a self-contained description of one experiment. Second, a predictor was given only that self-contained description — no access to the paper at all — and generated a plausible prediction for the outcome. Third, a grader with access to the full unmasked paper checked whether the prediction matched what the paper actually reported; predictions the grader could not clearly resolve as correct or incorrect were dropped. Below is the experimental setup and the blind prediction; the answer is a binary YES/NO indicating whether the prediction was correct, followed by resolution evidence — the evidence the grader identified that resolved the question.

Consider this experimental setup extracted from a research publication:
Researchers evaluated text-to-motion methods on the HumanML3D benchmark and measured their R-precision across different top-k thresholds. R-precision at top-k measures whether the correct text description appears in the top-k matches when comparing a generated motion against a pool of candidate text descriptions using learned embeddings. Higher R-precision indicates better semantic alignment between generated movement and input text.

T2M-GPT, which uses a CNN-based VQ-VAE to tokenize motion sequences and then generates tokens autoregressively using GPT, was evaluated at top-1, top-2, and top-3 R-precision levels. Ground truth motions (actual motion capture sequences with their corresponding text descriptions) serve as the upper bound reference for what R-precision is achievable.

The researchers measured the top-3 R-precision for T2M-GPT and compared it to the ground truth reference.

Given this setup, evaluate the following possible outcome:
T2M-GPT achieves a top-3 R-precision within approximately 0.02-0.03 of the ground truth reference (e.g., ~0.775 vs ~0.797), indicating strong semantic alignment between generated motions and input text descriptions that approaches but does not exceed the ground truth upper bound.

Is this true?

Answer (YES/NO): NO